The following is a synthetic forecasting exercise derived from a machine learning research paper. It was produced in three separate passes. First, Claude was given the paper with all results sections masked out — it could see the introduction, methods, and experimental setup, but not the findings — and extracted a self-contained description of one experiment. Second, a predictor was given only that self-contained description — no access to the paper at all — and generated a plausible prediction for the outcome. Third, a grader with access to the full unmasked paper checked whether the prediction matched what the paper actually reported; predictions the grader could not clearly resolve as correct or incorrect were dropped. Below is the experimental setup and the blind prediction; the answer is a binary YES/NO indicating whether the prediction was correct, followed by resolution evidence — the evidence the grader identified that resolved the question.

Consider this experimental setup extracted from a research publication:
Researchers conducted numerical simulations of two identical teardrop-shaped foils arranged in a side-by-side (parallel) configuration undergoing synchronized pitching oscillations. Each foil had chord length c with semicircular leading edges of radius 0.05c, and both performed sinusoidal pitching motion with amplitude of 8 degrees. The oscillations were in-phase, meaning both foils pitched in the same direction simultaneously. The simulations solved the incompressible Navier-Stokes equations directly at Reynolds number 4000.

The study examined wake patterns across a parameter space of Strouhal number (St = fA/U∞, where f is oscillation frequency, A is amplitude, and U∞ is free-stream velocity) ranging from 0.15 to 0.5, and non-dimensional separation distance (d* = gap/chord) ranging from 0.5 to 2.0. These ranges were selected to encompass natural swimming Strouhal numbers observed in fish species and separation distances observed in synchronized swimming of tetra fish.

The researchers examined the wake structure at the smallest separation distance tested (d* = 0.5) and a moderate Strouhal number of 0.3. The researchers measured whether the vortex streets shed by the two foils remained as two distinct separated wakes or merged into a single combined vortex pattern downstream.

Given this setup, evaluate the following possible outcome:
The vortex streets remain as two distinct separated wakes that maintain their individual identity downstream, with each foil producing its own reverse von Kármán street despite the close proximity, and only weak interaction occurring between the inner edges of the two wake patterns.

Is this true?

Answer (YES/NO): NO